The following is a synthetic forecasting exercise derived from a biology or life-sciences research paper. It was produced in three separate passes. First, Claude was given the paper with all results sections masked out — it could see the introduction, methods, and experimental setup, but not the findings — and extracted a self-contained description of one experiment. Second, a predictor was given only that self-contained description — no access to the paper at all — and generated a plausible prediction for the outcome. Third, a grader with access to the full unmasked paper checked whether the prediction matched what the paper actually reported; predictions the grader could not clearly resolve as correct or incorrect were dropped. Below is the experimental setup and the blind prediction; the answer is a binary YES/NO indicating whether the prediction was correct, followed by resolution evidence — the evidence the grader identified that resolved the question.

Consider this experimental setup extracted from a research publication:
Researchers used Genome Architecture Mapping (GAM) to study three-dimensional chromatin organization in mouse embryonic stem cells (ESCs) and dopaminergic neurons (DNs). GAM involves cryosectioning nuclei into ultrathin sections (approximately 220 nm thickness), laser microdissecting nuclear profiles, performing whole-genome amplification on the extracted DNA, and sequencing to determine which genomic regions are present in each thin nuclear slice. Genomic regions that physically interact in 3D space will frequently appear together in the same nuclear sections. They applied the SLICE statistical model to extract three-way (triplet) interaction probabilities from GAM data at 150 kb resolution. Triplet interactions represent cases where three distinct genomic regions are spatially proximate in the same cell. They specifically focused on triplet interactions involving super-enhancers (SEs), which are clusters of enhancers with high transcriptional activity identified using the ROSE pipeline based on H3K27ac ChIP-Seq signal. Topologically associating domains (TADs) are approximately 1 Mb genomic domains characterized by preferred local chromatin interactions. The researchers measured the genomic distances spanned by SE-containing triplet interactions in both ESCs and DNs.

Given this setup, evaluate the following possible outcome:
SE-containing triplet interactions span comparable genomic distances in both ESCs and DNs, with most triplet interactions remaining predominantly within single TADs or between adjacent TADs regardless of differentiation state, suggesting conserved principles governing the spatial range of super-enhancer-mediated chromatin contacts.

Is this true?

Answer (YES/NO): NO